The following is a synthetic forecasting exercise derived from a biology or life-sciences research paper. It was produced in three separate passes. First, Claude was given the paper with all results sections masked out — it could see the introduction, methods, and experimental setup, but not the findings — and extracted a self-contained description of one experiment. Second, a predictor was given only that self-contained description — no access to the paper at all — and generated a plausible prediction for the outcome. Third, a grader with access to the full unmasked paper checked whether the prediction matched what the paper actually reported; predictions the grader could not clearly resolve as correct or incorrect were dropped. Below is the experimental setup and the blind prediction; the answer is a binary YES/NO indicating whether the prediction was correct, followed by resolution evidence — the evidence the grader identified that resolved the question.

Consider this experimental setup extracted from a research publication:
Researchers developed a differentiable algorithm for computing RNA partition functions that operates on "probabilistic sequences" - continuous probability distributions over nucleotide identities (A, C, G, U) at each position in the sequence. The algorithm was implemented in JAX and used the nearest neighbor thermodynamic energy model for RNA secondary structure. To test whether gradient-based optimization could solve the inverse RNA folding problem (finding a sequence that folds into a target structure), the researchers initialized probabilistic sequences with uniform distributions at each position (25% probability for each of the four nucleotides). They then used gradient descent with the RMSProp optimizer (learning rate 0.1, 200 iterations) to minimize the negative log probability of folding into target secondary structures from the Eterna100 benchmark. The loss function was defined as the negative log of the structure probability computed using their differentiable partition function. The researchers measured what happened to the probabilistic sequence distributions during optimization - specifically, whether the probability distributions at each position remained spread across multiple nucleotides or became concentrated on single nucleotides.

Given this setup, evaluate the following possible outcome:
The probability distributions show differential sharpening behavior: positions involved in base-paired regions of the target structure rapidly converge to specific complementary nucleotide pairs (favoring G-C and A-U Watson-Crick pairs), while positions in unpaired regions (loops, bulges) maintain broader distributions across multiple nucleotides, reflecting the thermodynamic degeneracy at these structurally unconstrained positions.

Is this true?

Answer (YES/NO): NO